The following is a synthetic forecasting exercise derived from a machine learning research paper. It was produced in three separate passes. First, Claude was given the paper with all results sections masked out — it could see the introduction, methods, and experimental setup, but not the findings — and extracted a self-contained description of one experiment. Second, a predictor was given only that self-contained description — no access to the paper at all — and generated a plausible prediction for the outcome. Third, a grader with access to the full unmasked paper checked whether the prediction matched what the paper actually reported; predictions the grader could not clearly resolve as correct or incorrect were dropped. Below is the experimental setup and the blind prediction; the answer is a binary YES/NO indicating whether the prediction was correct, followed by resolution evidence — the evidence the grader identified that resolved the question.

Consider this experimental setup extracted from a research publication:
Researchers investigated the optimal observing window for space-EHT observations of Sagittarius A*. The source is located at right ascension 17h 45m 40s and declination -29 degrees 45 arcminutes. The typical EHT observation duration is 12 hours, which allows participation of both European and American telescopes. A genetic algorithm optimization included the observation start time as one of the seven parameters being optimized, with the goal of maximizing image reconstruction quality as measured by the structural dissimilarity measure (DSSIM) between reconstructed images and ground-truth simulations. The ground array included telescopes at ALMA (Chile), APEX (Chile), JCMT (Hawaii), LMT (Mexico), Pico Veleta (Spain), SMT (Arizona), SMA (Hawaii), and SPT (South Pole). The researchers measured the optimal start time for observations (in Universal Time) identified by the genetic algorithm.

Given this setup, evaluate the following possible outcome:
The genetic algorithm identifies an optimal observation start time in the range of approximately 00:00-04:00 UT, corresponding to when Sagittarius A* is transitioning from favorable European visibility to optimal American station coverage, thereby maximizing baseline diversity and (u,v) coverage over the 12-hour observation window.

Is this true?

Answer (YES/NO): YES